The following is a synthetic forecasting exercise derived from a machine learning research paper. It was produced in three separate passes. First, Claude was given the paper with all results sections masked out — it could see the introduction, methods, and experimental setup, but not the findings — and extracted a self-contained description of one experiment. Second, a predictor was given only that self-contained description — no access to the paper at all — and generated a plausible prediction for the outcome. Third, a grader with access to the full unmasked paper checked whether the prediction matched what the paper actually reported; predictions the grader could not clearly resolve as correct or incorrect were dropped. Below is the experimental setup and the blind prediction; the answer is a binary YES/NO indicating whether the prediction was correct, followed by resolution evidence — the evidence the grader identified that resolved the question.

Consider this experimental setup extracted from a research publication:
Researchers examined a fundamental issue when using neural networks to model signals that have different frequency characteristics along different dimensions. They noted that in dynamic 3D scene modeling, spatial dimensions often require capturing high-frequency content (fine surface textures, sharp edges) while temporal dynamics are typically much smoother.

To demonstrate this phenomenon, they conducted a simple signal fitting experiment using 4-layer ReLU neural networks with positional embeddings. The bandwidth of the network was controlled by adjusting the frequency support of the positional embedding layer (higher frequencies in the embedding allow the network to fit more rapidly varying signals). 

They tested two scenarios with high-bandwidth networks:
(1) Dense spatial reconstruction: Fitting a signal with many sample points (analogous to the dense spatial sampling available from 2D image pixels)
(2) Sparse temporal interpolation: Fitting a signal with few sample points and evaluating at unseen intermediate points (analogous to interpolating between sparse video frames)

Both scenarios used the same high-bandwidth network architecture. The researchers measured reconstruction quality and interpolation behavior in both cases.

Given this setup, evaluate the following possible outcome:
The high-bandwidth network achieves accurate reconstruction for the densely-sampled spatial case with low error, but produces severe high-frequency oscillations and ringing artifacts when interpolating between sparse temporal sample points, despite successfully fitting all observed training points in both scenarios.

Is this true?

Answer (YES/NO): YES